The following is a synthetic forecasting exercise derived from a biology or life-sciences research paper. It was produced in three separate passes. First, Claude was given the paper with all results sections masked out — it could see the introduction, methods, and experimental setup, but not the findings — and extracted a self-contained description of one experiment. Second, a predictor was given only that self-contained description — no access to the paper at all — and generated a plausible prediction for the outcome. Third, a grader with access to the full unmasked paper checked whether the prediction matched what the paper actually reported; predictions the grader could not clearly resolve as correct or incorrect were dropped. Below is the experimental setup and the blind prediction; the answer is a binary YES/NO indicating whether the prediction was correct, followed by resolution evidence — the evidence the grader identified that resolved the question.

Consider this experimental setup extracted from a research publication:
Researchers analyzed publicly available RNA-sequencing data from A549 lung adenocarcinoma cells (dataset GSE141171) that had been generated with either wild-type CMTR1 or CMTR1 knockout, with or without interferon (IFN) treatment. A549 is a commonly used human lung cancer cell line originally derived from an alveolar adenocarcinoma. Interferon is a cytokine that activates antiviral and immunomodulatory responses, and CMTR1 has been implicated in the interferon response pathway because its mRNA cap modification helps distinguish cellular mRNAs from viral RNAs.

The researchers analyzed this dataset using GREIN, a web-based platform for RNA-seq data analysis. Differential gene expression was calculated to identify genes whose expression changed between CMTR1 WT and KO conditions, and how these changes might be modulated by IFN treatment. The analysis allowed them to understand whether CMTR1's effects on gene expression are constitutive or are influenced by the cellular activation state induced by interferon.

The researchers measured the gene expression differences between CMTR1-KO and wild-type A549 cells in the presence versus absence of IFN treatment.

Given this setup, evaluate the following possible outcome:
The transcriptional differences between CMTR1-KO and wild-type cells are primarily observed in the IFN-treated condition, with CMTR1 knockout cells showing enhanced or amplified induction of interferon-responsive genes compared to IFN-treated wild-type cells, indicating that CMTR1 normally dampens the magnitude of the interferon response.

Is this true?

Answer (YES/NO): NO